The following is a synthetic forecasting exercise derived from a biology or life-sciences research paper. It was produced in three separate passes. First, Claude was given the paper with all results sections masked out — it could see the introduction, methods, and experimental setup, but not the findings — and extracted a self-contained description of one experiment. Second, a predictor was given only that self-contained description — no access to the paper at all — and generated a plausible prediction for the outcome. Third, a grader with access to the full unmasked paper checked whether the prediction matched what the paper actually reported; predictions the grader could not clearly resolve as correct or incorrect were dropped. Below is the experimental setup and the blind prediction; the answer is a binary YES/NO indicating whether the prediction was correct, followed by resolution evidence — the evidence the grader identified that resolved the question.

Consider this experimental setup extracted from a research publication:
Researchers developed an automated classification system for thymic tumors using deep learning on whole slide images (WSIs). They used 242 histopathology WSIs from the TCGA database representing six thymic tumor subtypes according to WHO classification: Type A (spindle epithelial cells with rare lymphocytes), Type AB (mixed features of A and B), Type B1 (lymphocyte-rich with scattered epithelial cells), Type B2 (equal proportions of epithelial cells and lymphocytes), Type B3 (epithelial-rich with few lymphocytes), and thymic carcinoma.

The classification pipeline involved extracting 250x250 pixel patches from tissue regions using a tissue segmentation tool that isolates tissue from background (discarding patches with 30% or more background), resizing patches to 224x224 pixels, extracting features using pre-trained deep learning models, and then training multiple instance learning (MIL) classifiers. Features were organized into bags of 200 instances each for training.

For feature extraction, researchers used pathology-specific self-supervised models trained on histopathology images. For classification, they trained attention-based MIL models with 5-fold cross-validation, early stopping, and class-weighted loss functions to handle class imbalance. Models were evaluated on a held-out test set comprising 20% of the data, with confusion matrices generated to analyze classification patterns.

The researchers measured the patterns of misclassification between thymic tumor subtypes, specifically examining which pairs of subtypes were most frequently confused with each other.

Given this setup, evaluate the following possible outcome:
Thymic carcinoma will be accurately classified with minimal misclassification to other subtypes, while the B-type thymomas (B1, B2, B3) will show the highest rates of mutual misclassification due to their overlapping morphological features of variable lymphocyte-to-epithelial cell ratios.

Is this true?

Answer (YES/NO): NO